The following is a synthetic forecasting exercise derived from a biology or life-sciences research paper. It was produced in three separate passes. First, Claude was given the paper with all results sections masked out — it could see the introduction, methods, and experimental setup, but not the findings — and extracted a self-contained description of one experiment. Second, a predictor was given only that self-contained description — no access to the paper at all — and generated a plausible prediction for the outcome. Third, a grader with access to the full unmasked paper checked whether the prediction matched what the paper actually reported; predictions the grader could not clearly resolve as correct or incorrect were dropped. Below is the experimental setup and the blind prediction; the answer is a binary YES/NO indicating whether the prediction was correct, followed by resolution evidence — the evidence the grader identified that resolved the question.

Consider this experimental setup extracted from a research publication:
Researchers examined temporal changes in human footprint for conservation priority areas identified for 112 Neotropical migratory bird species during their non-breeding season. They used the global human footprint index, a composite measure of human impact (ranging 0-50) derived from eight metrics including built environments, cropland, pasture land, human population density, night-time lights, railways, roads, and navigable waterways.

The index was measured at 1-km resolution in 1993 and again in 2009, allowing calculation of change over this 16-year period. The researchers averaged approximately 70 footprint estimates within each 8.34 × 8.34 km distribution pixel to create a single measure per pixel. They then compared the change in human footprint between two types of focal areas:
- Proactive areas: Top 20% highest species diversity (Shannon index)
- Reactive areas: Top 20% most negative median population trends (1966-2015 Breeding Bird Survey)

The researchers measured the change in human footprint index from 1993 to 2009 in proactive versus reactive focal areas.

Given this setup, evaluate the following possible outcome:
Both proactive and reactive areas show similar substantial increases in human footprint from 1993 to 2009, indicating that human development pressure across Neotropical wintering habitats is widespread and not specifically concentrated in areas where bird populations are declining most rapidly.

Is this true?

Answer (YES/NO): NO